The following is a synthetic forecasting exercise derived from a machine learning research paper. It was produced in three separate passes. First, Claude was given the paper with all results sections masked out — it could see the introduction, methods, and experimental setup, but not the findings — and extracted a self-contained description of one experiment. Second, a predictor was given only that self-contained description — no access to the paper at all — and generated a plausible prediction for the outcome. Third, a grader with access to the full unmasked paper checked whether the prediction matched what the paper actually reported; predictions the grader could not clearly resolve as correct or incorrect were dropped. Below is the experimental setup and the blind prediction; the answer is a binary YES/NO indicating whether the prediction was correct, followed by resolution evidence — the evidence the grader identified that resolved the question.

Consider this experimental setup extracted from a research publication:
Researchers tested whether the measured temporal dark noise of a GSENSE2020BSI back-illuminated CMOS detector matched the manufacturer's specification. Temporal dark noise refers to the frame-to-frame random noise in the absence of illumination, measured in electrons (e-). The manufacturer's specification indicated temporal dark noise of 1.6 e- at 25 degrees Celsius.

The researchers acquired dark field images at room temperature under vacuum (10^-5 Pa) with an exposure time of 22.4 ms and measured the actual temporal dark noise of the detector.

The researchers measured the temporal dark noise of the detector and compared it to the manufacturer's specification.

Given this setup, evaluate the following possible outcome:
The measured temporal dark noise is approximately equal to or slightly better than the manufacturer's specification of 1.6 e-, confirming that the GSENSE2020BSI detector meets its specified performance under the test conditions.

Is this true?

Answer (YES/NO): NO